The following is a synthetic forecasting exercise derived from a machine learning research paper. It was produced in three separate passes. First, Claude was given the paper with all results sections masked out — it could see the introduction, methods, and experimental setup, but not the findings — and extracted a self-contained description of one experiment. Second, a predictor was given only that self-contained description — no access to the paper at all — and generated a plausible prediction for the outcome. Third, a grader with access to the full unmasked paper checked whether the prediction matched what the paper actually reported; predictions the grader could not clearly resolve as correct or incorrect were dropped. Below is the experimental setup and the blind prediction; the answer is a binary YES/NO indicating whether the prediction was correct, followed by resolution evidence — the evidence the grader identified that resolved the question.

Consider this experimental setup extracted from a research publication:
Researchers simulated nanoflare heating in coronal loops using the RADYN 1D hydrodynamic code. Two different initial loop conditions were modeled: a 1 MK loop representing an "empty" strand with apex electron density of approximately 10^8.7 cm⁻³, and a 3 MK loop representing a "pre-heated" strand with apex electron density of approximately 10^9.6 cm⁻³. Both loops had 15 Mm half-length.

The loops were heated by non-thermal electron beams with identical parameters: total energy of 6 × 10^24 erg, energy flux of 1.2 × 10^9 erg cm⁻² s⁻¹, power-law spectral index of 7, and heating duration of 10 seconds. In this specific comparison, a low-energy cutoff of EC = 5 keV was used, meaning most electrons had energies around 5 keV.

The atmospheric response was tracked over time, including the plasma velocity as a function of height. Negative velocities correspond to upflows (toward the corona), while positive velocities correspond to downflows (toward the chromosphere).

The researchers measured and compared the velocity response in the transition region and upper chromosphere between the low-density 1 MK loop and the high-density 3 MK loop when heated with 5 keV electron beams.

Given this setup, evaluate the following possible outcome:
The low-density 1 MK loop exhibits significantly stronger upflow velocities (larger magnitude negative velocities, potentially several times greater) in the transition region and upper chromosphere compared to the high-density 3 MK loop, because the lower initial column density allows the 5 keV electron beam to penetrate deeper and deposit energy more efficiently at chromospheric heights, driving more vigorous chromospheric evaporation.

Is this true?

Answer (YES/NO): NO